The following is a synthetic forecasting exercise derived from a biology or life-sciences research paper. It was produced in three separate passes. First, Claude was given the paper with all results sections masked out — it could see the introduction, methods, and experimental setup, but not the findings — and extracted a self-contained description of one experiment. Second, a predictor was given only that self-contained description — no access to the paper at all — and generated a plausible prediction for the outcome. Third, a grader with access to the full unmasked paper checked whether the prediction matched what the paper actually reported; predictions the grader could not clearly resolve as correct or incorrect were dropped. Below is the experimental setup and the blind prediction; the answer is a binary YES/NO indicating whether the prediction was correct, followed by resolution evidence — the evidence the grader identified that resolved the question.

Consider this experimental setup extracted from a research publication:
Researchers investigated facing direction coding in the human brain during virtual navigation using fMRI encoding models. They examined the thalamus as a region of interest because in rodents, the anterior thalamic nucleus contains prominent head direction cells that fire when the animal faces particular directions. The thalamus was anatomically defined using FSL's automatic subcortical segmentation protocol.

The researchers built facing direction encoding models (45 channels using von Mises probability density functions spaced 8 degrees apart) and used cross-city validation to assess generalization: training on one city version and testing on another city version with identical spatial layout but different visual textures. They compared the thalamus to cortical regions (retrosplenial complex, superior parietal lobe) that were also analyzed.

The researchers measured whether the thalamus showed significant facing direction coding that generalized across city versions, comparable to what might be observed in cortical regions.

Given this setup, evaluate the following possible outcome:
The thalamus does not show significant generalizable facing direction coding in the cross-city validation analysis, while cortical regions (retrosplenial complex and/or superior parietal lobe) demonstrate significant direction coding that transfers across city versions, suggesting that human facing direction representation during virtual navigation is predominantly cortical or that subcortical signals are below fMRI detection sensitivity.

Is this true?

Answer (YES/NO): NO